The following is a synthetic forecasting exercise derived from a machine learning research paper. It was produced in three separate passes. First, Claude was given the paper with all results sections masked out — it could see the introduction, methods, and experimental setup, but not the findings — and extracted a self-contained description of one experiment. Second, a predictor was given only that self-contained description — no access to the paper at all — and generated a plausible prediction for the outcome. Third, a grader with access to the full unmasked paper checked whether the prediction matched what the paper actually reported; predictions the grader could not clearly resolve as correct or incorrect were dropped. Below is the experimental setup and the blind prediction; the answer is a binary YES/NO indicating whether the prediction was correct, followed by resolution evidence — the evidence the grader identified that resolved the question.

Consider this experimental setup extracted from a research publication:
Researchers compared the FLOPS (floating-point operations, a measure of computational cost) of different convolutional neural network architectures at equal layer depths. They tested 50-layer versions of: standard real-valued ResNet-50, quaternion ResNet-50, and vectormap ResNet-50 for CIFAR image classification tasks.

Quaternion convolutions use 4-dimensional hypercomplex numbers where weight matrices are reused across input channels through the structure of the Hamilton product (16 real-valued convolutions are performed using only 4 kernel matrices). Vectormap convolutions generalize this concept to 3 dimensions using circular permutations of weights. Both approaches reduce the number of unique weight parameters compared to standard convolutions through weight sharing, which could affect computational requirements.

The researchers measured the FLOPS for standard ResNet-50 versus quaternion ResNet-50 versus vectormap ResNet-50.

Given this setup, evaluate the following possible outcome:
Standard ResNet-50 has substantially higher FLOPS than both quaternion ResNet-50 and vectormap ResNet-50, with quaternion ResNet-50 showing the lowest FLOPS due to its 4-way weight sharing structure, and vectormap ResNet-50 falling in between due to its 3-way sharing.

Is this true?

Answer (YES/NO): NO